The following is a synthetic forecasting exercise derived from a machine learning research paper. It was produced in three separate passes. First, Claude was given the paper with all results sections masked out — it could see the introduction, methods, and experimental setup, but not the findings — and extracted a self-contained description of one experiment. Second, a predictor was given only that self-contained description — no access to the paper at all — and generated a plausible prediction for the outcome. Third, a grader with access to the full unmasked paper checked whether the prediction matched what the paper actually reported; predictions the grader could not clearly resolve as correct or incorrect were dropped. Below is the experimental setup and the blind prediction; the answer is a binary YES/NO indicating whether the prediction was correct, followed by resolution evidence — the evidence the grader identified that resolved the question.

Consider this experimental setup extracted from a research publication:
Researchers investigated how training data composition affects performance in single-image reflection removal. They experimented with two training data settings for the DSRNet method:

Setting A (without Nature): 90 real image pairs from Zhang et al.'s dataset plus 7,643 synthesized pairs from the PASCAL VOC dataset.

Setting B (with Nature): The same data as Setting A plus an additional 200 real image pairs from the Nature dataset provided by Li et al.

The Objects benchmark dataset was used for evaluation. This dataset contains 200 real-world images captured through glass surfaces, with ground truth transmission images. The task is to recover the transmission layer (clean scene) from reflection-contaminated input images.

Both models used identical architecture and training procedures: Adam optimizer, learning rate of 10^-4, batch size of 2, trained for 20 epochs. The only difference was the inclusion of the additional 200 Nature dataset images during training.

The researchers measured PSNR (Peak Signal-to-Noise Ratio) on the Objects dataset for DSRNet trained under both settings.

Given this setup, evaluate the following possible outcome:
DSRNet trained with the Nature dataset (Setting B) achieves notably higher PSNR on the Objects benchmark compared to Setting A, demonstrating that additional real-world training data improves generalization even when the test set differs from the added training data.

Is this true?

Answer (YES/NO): YES